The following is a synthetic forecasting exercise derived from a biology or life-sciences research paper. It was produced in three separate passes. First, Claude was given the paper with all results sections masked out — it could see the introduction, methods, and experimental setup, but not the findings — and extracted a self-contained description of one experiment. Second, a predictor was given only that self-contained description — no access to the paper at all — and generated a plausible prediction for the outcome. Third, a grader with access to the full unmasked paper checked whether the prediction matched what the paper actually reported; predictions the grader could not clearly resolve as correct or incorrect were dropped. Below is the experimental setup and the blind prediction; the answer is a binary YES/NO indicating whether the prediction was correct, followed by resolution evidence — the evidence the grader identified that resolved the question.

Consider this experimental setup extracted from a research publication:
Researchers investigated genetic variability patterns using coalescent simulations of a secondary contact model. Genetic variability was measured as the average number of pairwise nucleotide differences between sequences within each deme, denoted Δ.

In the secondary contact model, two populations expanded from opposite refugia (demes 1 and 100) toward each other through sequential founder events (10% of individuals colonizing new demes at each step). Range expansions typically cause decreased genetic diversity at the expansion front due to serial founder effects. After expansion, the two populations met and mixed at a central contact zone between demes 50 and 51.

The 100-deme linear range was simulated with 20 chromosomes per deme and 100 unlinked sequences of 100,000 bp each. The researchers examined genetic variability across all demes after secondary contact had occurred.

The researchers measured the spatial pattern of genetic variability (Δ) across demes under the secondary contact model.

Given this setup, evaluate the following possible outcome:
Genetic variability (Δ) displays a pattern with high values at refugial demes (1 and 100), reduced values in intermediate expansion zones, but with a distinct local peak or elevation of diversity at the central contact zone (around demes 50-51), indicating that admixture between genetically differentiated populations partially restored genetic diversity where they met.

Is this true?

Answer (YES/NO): YES